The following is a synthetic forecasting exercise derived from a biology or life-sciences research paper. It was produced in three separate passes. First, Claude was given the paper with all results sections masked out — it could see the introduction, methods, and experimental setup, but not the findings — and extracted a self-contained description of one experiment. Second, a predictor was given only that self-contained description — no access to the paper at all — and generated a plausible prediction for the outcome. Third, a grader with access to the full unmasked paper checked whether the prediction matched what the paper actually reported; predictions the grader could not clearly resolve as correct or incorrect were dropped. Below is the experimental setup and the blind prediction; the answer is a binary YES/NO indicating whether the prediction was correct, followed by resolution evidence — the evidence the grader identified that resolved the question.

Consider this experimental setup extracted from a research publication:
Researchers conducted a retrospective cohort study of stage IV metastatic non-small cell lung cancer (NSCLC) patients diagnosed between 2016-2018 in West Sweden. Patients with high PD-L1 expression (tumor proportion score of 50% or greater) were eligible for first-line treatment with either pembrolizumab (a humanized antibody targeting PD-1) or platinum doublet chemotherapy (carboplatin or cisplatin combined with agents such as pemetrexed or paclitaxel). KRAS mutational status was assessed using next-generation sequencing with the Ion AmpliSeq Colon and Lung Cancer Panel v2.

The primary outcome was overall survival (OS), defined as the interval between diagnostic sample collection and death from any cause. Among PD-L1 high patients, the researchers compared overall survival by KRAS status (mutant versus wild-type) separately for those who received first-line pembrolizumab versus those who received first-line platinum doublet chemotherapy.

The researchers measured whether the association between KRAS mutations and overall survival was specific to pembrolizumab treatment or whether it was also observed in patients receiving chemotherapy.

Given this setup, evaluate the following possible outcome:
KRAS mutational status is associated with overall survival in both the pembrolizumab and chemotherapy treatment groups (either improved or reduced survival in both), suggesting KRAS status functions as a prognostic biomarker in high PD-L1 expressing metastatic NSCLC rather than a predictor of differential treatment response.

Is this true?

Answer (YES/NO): NO